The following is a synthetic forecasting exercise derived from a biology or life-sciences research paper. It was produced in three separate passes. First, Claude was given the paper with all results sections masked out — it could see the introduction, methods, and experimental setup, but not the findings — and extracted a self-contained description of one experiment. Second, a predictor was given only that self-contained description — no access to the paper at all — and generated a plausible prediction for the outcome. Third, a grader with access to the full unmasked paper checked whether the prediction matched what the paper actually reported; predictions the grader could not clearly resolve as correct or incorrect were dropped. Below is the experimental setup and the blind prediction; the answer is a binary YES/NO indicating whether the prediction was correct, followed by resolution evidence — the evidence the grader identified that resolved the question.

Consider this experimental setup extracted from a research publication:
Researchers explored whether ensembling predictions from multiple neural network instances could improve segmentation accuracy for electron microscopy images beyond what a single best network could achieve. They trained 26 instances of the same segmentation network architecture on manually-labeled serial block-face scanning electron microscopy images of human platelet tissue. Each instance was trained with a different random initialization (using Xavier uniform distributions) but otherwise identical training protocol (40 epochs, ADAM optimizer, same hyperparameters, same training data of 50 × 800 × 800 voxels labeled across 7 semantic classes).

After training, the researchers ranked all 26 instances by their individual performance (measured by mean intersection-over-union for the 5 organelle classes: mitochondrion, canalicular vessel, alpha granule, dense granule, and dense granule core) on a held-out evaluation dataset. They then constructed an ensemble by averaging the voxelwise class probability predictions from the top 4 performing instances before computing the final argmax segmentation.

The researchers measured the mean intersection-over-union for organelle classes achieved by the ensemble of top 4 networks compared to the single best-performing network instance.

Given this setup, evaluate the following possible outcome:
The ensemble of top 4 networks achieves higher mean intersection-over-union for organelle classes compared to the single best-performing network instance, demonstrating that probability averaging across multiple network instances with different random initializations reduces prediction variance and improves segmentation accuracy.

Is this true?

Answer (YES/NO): YES